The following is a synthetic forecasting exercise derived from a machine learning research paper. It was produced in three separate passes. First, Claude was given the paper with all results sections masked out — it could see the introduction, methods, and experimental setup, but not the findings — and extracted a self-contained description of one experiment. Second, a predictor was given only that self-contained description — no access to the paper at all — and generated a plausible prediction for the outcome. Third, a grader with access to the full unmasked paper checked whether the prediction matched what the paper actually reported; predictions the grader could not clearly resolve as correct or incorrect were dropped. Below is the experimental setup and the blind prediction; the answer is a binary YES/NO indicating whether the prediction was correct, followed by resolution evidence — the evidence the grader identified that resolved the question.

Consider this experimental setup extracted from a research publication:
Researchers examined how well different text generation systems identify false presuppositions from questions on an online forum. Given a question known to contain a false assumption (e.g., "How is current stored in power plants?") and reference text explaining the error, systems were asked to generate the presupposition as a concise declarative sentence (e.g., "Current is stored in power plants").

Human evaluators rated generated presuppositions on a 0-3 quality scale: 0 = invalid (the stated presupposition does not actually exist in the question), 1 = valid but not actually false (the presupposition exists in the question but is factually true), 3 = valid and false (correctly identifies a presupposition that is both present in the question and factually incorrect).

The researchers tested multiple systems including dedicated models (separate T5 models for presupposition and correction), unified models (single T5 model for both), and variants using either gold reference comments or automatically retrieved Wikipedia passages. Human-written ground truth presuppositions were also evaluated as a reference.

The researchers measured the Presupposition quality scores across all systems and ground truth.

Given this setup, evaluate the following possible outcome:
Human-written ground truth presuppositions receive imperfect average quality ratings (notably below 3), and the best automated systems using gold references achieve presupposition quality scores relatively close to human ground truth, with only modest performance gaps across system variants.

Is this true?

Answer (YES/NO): NO